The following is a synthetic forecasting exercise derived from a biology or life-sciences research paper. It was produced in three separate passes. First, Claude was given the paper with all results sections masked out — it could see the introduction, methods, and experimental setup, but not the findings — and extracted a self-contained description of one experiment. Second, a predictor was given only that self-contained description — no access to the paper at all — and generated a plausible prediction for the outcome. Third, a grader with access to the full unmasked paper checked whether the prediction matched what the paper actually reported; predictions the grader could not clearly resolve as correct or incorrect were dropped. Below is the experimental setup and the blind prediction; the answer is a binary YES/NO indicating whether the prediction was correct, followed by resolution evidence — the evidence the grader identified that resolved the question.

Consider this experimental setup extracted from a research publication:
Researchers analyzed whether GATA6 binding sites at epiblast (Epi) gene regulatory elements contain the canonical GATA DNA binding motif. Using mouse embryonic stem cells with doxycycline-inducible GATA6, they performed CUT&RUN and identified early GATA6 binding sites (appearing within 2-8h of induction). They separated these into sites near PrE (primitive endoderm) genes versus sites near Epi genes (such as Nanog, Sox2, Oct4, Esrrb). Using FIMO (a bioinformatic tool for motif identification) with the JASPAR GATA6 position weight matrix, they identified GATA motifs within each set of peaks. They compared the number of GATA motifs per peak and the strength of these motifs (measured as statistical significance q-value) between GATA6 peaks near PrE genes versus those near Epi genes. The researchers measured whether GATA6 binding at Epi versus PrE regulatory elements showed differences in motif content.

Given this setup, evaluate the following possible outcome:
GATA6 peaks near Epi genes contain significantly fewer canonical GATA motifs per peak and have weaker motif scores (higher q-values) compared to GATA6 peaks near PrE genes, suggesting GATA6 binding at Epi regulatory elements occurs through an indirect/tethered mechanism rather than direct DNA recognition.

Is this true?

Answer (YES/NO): NO